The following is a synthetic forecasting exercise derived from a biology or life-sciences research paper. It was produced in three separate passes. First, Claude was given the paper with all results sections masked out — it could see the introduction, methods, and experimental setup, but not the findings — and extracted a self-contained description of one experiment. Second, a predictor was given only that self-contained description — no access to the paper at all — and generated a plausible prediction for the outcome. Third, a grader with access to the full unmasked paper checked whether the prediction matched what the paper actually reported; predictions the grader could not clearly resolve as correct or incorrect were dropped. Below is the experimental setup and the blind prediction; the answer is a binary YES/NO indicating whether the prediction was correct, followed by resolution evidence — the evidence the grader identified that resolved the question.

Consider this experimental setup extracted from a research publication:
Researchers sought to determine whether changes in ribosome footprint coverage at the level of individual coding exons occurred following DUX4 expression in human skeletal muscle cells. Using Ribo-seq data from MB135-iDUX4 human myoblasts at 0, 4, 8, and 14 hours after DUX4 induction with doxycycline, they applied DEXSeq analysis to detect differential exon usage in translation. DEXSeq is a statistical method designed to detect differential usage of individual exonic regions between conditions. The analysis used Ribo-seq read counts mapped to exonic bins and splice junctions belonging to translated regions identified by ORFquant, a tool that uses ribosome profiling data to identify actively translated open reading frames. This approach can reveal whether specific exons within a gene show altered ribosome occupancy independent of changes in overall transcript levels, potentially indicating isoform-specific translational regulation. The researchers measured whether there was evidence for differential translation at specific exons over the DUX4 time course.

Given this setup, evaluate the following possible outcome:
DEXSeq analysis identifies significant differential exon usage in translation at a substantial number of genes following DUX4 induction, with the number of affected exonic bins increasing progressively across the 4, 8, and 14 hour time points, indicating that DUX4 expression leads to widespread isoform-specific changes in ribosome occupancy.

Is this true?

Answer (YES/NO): NO